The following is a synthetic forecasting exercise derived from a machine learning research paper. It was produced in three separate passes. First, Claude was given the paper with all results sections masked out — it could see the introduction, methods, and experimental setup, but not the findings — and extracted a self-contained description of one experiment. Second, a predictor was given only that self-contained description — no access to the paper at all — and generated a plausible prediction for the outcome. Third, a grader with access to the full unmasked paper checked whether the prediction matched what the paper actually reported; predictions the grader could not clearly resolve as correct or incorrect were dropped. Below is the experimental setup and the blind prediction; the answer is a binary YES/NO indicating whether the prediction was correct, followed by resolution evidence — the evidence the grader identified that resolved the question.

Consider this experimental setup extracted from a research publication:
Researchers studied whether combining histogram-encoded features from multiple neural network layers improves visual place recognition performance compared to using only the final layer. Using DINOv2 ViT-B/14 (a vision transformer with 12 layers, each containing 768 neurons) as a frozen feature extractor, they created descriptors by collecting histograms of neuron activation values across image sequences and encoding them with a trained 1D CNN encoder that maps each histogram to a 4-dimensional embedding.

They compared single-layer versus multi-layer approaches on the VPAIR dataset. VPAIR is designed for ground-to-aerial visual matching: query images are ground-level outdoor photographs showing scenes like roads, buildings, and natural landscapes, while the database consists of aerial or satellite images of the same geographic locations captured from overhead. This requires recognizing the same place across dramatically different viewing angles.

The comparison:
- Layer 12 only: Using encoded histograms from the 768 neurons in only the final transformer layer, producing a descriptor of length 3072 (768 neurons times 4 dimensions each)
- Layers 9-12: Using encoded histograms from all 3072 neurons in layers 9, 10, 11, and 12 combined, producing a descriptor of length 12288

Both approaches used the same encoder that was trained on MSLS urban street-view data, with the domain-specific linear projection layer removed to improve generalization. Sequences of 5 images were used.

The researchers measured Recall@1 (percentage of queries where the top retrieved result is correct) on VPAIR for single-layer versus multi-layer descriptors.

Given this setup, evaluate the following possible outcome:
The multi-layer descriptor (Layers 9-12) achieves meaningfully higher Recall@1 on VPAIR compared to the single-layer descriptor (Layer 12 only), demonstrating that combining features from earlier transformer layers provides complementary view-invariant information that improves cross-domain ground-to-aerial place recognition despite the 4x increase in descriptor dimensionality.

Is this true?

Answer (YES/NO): YES